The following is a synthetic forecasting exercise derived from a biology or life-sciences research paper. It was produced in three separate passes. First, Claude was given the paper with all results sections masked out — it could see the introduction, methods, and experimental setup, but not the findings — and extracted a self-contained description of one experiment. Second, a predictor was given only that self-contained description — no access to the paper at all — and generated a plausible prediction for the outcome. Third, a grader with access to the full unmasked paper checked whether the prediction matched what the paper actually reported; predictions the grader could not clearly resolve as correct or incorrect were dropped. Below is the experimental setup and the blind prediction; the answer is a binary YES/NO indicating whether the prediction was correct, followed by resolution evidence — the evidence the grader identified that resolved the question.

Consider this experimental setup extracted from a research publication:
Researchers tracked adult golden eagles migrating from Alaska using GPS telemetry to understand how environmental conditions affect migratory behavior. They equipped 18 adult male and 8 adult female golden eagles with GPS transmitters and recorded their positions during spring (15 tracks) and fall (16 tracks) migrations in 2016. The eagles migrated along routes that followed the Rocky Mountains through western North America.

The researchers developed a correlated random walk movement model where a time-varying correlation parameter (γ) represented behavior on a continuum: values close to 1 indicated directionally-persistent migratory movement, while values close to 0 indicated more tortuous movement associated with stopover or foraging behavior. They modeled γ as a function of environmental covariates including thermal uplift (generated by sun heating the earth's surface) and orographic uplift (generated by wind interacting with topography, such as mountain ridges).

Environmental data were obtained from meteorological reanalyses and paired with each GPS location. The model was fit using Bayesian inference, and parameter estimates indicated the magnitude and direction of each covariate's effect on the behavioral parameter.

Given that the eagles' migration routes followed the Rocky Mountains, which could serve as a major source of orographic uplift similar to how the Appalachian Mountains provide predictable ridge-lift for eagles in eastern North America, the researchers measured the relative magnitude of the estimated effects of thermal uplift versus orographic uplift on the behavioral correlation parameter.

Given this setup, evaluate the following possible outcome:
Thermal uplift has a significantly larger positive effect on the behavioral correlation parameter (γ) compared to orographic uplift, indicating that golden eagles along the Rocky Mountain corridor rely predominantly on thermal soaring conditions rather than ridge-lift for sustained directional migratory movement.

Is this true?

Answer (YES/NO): YES